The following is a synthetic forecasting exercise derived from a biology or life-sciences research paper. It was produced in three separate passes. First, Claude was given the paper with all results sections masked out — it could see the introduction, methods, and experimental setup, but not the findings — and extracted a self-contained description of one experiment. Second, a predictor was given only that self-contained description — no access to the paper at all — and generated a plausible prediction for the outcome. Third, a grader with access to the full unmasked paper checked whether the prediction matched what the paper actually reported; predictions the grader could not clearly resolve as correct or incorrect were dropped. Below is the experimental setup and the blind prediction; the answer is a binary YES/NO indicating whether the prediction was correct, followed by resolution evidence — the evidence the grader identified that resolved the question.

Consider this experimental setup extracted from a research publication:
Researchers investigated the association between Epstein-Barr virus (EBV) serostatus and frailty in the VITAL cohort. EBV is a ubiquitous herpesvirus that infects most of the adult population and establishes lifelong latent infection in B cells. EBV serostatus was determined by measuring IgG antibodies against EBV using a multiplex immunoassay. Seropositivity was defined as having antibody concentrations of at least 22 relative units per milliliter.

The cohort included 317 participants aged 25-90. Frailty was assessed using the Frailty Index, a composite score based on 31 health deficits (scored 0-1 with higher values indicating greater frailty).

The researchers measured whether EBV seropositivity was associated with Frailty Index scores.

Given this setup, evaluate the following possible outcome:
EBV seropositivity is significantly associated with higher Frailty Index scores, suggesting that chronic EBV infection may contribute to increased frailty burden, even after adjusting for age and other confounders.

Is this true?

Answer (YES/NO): NO